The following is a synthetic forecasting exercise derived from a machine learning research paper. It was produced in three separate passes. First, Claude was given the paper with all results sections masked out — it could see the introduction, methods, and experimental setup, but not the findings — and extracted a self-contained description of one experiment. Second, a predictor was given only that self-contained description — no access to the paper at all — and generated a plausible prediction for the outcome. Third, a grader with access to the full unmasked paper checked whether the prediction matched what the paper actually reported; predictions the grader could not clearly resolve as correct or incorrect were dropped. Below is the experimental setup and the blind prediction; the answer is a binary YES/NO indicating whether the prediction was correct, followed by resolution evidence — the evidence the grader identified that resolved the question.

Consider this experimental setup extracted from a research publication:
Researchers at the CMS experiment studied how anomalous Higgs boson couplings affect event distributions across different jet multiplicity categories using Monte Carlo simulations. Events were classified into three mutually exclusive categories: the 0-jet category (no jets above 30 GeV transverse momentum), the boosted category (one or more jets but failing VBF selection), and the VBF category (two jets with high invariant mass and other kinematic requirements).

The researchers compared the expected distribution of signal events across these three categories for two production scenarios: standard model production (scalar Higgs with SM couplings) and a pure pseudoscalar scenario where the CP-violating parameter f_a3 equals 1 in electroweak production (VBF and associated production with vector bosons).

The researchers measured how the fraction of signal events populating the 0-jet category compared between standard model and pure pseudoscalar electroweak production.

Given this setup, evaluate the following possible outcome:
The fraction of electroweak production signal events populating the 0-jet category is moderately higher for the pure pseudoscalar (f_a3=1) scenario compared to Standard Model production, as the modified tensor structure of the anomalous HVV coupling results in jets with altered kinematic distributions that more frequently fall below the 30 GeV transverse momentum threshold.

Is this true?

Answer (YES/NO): NO